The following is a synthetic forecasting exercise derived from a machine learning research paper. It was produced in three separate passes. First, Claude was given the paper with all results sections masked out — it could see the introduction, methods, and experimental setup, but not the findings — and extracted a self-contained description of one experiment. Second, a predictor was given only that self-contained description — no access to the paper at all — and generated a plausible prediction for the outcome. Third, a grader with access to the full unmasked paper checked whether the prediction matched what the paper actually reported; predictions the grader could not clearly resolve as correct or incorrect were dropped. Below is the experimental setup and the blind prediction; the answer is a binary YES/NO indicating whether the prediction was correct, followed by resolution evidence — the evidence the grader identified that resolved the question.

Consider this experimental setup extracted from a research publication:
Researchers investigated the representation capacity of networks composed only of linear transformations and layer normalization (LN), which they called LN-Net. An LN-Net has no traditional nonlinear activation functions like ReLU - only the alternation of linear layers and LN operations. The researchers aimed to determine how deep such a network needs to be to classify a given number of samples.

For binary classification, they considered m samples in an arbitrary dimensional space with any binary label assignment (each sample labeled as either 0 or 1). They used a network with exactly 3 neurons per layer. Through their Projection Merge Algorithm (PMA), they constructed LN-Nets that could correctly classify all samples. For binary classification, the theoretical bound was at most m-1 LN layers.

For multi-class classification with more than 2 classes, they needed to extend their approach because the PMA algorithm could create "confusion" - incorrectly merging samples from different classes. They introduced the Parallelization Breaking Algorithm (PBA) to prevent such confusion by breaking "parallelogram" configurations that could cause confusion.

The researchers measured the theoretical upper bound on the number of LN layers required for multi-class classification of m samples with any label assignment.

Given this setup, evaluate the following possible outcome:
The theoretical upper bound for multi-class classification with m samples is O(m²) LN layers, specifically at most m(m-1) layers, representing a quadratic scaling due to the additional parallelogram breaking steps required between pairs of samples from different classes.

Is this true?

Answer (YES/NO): NO